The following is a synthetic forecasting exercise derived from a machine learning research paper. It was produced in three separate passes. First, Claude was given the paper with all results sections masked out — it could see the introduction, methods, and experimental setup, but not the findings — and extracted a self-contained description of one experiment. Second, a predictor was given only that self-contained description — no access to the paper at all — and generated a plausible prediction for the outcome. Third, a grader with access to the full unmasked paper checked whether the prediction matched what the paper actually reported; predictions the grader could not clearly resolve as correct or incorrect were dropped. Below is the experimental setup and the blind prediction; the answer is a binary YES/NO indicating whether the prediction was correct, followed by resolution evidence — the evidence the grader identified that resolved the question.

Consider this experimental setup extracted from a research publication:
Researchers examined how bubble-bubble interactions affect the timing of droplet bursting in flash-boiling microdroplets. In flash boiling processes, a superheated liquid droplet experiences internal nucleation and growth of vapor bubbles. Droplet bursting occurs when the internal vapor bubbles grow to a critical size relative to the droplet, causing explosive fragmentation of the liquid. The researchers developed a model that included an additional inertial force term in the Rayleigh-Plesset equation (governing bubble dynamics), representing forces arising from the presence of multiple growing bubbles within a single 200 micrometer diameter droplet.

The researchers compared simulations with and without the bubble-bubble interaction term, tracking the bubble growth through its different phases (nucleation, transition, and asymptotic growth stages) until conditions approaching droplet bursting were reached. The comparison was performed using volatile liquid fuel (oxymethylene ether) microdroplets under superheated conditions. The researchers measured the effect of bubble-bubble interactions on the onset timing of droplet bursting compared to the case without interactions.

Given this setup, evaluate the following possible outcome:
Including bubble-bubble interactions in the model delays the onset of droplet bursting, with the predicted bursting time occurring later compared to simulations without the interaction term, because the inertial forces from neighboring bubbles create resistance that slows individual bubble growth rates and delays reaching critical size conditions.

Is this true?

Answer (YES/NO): YES